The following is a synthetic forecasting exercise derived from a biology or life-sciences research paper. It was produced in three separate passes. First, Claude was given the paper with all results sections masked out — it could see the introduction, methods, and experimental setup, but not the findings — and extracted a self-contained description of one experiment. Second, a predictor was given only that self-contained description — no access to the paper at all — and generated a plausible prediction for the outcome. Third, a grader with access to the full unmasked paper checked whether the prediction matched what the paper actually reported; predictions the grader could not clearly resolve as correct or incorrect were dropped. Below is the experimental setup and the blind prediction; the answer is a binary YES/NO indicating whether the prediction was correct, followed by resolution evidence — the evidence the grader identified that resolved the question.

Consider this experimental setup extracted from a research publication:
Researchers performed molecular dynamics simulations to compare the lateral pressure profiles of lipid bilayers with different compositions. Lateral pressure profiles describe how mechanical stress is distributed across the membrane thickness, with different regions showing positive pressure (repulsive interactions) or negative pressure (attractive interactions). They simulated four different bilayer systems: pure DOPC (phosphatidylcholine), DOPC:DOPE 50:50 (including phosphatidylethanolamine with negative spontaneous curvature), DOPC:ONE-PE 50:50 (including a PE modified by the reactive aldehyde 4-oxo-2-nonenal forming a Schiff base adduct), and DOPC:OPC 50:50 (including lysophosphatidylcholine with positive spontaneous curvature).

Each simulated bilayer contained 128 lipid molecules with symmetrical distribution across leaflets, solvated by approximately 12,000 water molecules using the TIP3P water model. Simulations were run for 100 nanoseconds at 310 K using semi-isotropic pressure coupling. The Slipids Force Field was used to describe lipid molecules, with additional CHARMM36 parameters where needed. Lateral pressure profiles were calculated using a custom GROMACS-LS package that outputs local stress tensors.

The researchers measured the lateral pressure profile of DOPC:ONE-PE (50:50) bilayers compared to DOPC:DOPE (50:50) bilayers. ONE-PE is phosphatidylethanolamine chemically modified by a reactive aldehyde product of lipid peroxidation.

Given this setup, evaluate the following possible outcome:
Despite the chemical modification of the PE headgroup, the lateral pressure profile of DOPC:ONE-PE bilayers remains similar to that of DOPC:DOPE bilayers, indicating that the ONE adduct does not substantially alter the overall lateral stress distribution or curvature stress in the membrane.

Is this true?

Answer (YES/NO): NO